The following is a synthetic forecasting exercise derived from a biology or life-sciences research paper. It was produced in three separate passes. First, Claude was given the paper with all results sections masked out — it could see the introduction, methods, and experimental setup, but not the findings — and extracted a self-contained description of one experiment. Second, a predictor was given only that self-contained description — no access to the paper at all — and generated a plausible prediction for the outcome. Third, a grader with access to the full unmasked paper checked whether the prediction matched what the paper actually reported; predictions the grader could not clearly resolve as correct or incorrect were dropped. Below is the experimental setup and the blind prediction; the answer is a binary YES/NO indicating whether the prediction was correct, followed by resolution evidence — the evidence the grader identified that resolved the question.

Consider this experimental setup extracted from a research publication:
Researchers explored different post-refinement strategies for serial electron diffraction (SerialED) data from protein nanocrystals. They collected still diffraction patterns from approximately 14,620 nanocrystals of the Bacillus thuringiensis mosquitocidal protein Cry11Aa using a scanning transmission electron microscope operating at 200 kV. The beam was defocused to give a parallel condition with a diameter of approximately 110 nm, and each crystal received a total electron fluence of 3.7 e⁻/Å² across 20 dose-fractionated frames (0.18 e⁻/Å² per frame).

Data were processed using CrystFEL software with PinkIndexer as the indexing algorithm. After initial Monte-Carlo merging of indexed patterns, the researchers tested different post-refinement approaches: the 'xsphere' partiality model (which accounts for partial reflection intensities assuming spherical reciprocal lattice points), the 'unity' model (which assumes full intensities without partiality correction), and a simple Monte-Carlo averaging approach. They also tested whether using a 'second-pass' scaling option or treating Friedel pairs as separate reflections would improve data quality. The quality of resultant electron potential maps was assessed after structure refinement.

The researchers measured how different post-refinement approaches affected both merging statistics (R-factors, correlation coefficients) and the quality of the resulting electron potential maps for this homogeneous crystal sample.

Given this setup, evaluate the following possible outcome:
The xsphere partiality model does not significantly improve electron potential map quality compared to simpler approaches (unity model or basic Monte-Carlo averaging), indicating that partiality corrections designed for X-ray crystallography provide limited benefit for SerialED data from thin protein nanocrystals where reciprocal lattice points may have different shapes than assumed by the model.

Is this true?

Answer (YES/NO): YES